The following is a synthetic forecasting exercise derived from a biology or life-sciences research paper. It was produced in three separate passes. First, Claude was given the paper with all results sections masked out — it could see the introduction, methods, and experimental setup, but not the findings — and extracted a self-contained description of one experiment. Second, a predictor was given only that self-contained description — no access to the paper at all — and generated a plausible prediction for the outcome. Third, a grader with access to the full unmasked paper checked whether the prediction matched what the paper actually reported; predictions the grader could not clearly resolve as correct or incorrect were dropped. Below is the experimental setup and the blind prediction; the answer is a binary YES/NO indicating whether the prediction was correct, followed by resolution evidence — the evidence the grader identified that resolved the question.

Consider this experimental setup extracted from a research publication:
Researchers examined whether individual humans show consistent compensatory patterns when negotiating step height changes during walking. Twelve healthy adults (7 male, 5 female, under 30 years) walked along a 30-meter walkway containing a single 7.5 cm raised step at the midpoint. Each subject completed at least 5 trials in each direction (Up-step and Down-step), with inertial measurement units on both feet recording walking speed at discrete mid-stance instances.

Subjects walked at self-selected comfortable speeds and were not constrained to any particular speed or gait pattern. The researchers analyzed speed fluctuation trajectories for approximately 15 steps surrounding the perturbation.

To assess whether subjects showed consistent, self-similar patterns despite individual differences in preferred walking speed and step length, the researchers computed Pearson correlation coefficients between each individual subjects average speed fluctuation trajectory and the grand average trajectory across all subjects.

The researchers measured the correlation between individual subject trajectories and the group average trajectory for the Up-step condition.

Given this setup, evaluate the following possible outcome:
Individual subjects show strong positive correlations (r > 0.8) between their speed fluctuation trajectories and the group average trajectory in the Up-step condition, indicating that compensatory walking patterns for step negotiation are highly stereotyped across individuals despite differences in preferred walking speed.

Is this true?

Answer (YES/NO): NO